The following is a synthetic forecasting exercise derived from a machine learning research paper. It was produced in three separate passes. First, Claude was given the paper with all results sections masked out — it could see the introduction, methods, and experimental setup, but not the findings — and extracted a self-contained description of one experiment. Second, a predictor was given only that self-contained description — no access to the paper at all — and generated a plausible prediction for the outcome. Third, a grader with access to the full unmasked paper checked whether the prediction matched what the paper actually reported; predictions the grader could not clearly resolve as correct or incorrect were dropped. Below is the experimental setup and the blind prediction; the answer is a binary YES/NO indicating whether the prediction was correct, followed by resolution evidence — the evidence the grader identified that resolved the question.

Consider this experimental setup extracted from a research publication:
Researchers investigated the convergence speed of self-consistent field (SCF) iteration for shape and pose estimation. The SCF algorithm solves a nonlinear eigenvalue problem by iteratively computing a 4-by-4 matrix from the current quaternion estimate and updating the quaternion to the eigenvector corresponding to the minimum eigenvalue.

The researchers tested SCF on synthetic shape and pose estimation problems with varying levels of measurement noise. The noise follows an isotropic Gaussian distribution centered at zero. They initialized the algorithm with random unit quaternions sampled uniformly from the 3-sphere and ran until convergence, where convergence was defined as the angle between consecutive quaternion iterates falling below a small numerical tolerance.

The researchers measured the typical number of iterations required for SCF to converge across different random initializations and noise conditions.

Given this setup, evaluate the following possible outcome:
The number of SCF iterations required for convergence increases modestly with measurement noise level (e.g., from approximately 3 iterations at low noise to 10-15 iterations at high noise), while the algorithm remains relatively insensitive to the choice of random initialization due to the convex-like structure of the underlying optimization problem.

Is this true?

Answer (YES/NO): NO